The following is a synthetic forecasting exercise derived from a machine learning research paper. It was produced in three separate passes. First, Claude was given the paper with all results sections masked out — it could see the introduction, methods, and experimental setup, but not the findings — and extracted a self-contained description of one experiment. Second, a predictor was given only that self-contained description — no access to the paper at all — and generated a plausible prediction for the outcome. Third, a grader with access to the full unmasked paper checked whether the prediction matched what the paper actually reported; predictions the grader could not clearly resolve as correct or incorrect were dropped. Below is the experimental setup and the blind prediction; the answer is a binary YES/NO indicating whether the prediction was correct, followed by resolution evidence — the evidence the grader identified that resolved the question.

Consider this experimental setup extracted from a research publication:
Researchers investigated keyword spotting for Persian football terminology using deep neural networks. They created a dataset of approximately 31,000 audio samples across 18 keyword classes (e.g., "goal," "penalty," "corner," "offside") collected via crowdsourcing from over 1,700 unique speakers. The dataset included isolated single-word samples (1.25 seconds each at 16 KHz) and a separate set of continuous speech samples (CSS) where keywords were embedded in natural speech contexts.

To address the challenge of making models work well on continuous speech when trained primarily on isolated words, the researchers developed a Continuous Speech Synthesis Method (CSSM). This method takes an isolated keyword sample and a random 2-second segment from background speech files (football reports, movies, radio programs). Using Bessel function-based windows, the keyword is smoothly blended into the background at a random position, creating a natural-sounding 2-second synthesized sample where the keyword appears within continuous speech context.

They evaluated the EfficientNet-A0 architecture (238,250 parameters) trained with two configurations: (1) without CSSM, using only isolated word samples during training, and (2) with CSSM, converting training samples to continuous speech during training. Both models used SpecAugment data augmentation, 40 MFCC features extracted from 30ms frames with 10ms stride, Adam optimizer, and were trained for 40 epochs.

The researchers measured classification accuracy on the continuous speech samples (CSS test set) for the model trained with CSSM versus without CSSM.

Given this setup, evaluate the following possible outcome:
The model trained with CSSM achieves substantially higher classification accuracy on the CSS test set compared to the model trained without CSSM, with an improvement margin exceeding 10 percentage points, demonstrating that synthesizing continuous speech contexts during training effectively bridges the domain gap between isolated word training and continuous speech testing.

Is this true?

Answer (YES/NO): YES